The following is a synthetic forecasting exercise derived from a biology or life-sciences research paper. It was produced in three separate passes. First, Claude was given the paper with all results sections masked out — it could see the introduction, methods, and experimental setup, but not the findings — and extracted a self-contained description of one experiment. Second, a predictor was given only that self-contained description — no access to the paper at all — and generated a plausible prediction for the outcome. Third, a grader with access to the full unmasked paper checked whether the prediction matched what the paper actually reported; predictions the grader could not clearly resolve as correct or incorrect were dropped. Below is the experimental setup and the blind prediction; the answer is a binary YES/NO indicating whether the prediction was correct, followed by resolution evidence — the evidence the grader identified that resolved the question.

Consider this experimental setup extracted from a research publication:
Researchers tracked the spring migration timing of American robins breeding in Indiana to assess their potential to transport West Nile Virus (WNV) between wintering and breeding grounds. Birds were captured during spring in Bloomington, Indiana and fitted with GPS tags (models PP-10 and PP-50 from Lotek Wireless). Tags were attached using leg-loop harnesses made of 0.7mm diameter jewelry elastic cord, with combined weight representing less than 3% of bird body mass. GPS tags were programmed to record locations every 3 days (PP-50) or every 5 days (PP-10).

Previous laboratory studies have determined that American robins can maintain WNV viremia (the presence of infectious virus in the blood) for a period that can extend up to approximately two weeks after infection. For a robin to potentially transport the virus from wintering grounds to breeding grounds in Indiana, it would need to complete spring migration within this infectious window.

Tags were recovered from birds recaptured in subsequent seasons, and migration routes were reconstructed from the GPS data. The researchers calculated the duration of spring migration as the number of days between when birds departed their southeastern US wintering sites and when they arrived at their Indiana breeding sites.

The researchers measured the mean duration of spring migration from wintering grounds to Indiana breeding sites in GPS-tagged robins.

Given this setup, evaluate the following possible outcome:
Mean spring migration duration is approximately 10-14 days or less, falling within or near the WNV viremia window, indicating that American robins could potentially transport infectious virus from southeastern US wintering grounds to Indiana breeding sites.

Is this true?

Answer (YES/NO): YES